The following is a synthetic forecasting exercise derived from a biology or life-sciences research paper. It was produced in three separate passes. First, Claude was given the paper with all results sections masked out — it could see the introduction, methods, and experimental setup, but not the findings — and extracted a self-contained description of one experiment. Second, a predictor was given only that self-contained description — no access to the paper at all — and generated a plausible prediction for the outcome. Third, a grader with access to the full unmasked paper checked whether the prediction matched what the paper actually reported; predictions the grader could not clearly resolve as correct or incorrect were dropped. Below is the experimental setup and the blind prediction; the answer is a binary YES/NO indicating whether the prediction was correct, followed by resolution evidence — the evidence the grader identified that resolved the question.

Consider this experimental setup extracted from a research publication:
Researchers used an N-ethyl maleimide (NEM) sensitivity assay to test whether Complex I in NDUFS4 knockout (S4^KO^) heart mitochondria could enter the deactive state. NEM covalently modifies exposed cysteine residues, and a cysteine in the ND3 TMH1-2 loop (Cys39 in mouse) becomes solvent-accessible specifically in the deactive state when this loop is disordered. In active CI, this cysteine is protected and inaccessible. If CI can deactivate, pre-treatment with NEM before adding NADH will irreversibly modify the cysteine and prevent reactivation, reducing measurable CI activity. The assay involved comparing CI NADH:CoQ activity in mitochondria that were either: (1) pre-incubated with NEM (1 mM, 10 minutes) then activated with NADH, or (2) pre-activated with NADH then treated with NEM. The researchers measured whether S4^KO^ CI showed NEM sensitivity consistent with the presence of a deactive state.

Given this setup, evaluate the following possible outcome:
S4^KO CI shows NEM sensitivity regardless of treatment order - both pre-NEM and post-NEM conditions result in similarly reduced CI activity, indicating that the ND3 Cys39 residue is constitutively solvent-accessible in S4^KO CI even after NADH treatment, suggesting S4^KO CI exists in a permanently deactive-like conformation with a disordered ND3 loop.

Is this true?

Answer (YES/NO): NO